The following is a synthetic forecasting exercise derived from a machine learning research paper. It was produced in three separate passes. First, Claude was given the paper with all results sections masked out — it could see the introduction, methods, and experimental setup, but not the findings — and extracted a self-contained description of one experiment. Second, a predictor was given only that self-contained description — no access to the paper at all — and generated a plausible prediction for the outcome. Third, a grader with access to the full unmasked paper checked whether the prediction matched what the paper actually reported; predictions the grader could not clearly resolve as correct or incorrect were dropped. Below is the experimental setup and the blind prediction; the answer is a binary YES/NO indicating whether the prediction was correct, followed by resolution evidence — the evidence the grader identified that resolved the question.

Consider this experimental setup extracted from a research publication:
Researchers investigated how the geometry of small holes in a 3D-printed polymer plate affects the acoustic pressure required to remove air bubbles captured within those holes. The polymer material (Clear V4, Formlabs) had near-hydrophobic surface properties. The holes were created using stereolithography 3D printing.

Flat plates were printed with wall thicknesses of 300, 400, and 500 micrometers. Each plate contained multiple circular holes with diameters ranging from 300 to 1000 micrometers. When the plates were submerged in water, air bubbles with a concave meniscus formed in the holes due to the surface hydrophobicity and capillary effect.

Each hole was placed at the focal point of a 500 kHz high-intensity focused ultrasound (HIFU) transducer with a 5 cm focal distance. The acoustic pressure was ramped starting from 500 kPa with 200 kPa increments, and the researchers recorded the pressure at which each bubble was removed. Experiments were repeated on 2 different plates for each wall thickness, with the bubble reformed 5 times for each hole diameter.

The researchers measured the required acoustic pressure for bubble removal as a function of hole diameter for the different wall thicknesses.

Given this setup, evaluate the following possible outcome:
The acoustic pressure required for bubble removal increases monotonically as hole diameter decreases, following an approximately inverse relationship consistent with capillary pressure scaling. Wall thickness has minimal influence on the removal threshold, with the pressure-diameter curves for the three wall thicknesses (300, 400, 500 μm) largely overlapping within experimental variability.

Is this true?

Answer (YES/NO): NO